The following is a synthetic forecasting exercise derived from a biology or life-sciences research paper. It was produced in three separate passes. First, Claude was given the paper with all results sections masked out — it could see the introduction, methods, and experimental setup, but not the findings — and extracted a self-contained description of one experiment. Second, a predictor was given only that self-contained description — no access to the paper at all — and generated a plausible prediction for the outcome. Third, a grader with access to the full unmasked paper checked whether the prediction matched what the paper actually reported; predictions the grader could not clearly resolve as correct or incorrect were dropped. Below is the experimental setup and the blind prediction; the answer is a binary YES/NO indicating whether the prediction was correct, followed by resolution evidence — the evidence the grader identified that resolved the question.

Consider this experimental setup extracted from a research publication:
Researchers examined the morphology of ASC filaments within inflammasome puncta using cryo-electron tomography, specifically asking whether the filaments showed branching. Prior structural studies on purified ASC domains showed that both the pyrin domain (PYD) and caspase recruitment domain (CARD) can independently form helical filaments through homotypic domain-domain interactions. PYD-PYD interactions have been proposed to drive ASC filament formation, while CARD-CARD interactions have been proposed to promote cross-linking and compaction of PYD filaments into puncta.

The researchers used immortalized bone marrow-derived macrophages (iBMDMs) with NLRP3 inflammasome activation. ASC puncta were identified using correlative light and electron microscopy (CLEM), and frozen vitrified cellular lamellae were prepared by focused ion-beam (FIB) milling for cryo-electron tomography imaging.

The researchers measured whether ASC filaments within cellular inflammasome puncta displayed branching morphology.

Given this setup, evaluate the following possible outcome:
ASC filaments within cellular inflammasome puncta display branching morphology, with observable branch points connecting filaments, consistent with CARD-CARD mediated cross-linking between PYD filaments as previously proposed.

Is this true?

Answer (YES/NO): YES